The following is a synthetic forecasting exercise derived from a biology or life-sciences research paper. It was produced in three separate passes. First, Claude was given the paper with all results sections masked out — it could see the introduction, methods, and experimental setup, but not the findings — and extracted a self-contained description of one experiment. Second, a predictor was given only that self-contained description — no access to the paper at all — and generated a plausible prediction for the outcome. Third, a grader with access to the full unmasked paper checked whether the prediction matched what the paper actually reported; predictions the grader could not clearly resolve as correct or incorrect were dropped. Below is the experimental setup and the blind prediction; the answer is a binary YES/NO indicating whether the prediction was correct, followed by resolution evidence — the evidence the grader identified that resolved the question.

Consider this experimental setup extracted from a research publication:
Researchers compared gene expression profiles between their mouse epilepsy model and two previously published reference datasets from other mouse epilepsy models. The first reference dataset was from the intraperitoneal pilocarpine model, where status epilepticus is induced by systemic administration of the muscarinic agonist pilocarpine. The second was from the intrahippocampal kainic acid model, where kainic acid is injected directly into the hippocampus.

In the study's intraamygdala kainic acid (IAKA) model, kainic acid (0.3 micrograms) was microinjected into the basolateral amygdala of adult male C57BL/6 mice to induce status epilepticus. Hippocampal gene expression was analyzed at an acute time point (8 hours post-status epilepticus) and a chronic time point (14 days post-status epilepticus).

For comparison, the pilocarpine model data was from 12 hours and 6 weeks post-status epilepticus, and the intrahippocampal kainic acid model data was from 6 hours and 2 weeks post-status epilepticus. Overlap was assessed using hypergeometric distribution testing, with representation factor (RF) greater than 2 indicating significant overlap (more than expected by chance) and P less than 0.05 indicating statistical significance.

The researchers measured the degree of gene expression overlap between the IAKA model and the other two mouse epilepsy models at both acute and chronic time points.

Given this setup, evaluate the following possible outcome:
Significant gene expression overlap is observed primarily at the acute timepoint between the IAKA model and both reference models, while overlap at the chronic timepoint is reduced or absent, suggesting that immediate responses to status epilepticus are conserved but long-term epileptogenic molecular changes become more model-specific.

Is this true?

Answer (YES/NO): NO